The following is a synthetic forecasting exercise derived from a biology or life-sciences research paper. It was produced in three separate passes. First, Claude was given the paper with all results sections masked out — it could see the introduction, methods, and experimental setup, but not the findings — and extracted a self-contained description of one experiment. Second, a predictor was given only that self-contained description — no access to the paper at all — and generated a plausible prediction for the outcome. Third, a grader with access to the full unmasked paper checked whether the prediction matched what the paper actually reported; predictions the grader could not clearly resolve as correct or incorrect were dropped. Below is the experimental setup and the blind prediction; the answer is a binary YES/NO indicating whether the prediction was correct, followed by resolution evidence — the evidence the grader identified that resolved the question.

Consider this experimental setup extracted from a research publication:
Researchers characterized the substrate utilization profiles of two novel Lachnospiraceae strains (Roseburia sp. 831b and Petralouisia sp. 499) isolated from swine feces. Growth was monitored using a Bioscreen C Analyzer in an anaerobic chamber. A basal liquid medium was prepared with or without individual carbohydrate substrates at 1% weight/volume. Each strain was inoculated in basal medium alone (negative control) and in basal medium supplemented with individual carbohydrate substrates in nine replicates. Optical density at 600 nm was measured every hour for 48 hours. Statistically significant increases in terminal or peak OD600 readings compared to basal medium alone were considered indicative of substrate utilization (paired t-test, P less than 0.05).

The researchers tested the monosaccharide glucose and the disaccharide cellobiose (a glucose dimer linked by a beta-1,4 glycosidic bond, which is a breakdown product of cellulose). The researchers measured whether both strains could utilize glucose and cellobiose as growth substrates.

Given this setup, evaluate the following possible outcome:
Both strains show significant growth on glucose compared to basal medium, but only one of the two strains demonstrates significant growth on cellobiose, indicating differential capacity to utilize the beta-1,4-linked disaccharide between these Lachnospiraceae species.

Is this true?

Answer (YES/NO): YES